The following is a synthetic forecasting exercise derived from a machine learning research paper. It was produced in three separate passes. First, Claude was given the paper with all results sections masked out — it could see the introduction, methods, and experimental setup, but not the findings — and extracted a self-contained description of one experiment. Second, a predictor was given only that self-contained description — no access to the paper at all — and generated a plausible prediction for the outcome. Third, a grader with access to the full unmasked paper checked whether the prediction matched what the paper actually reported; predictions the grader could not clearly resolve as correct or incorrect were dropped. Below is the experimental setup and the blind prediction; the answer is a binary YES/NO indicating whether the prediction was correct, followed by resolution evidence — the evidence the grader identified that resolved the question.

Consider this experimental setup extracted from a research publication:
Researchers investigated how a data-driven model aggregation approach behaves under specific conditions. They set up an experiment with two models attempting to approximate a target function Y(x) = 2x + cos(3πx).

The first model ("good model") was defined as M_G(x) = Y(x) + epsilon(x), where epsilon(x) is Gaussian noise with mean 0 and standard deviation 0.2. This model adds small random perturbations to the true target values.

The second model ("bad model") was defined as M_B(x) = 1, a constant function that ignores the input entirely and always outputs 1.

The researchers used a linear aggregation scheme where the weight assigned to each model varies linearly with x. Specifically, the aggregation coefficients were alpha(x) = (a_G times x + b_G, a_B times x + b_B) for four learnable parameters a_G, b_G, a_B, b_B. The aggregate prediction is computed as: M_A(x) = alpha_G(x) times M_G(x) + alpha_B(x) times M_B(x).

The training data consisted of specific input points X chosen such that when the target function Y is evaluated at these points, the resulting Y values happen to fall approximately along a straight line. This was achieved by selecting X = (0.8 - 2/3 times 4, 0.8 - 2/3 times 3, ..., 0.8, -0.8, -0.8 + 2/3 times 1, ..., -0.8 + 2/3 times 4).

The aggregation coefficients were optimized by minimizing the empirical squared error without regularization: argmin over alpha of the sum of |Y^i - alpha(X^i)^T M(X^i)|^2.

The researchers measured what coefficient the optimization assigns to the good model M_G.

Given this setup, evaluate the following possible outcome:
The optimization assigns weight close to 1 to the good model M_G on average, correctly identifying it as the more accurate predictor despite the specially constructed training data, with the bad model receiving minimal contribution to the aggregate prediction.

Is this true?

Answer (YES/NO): NO